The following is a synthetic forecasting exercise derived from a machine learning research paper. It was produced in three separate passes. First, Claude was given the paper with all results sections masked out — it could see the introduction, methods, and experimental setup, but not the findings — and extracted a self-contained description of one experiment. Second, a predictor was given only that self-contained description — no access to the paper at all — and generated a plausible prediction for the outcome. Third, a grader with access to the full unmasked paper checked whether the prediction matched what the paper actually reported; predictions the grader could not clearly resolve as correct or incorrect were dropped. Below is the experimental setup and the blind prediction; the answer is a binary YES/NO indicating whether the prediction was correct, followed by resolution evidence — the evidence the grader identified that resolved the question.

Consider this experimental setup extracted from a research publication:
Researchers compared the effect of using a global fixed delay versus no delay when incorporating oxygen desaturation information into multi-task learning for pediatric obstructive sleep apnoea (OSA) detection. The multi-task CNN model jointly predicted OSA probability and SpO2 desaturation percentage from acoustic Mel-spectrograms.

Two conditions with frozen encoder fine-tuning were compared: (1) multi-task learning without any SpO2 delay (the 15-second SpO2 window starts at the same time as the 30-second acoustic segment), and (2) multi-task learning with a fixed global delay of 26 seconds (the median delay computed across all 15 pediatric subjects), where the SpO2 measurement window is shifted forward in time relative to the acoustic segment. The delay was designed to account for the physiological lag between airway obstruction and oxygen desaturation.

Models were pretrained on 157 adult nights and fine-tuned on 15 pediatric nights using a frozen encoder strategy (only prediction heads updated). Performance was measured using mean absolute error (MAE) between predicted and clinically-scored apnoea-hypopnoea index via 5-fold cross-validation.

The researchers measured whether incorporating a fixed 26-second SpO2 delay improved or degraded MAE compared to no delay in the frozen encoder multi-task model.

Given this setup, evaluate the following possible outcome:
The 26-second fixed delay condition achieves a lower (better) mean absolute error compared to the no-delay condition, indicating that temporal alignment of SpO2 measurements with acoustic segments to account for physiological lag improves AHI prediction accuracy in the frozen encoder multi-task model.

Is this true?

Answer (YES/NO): NO